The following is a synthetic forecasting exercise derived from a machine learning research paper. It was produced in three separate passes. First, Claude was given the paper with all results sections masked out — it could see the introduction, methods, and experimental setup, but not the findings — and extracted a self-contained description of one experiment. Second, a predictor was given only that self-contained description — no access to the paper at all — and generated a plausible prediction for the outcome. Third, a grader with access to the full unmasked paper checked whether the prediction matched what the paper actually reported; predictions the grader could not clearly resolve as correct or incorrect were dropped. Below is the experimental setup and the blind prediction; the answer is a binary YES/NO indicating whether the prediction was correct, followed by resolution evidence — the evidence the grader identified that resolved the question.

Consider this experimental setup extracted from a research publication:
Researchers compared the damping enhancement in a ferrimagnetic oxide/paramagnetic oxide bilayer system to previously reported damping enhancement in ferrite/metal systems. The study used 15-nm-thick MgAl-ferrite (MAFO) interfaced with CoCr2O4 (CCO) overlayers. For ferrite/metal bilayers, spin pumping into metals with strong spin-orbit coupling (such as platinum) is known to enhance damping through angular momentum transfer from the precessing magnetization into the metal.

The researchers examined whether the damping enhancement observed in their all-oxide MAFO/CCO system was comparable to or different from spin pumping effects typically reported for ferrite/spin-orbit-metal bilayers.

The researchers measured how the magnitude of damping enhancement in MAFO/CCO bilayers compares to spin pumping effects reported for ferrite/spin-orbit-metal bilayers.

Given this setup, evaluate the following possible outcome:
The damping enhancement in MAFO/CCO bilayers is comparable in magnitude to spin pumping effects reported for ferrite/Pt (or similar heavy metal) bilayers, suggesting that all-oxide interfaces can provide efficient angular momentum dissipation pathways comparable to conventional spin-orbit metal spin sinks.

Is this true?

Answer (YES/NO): YES